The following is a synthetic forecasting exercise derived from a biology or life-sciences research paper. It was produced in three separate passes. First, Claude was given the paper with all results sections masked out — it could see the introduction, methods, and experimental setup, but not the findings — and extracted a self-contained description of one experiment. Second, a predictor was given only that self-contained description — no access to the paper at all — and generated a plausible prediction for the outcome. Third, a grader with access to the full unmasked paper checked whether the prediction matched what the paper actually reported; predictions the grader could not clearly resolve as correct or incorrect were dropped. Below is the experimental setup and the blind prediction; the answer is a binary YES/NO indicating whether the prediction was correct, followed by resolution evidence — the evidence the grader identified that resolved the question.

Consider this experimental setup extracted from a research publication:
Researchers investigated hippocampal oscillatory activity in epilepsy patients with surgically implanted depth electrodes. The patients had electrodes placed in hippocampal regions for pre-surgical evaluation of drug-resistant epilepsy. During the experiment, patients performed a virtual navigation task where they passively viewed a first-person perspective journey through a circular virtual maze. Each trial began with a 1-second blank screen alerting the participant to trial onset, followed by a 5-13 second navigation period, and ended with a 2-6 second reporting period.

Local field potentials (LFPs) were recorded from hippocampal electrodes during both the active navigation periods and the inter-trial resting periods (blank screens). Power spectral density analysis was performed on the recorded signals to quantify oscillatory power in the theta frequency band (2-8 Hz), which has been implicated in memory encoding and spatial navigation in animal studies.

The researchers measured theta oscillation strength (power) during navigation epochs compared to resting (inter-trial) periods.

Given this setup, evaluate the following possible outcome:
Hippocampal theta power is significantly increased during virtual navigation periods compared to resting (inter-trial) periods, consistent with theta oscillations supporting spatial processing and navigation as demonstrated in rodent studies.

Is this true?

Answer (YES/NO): NO